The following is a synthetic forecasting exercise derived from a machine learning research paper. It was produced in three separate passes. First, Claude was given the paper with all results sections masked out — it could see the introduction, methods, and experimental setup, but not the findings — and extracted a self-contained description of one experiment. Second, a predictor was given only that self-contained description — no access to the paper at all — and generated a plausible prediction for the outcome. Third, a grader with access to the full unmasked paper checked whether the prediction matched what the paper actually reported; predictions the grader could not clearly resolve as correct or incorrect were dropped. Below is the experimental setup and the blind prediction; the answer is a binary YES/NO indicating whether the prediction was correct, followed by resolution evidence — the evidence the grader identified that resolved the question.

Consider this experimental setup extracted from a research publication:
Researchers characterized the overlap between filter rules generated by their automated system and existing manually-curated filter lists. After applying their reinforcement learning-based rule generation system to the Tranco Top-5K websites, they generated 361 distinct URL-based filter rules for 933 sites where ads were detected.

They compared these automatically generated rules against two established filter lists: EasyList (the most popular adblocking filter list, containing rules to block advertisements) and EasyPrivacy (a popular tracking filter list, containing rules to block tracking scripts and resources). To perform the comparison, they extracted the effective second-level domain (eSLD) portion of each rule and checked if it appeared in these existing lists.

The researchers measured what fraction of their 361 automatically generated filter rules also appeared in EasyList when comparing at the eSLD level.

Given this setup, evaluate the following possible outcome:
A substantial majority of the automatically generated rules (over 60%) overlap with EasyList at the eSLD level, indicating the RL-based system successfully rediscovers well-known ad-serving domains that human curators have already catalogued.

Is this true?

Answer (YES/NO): NO